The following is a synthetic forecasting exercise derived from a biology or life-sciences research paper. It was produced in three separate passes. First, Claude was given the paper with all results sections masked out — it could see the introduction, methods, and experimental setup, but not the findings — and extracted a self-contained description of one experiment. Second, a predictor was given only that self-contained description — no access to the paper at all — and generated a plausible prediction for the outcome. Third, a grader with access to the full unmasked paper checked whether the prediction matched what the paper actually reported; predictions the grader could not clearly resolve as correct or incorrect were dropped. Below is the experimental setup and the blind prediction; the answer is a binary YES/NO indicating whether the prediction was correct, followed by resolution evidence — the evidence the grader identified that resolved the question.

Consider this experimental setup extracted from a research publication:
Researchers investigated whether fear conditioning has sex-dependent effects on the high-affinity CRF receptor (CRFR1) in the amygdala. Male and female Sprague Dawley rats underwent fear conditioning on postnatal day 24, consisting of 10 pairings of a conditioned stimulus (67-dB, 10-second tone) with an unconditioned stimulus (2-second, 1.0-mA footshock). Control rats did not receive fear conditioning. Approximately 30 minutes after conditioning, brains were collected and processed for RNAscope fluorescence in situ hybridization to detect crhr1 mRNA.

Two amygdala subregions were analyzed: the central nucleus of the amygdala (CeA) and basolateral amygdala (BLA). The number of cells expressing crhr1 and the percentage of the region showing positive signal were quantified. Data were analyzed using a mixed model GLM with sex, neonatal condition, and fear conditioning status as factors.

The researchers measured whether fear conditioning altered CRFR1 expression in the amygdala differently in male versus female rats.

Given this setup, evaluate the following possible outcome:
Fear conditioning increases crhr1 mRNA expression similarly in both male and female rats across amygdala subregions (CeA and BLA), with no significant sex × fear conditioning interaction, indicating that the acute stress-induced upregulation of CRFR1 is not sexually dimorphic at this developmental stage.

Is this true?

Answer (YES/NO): NO